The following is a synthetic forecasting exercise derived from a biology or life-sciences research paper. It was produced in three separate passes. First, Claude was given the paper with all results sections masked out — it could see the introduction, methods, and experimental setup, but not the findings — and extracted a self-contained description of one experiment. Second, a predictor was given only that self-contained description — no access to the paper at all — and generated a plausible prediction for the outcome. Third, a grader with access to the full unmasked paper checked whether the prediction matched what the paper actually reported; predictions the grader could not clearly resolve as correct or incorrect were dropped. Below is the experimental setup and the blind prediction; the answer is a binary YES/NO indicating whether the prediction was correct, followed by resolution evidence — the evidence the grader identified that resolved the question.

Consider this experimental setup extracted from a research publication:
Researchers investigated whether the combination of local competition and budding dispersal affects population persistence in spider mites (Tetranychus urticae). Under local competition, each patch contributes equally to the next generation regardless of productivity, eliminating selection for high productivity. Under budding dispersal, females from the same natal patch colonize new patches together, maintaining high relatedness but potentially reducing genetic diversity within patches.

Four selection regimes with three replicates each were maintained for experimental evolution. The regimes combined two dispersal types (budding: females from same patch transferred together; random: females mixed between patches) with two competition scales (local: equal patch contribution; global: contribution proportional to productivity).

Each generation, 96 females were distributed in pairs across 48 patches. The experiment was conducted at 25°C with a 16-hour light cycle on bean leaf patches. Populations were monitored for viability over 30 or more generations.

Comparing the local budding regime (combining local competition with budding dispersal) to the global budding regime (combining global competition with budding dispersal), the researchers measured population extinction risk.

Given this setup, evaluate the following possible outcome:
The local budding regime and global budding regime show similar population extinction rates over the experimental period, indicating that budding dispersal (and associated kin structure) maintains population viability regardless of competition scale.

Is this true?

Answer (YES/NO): NO